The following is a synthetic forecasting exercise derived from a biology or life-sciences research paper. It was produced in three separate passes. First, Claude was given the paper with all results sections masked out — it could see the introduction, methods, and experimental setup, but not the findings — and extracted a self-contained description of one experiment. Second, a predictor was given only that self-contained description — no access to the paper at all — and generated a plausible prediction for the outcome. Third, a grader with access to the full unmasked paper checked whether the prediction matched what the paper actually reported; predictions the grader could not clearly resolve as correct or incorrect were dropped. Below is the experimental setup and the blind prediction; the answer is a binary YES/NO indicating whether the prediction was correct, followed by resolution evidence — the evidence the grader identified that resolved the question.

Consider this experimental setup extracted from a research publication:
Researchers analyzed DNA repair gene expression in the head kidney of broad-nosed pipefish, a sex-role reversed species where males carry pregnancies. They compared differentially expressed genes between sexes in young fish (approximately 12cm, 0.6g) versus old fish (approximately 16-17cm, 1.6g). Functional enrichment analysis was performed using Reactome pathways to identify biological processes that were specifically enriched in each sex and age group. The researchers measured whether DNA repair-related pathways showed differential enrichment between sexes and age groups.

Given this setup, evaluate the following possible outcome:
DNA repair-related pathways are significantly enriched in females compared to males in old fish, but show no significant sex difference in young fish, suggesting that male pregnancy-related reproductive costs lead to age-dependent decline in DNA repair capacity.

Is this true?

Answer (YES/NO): NO